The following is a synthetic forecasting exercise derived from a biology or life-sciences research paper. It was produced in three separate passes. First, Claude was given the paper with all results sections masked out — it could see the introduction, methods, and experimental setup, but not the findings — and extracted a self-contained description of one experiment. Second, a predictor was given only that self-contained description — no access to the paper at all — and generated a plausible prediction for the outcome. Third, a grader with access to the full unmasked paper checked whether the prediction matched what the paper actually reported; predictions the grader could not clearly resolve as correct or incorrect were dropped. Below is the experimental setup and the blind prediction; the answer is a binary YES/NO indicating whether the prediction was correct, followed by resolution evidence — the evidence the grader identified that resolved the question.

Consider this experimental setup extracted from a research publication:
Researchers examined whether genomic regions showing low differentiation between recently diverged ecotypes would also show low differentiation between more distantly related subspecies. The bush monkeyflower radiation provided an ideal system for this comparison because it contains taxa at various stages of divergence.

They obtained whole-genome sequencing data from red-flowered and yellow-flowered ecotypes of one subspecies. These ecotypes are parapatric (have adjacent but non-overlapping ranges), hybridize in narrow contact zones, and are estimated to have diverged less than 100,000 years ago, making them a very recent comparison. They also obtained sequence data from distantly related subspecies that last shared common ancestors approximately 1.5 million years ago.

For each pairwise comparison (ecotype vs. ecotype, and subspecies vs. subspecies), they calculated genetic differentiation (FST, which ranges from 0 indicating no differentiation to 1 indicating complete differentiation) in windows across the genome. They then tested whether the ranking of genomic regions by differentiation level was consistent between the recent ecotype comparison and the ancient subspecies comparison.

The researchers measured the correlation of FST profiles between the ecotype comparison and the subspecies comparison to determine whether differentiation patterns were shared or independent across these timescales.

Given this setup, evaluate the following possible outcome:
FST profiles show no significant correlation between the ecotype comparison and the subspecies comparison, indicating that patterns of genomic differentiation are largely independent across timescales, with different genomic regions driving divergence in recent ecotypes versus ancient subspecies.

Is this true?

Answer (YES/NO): NO